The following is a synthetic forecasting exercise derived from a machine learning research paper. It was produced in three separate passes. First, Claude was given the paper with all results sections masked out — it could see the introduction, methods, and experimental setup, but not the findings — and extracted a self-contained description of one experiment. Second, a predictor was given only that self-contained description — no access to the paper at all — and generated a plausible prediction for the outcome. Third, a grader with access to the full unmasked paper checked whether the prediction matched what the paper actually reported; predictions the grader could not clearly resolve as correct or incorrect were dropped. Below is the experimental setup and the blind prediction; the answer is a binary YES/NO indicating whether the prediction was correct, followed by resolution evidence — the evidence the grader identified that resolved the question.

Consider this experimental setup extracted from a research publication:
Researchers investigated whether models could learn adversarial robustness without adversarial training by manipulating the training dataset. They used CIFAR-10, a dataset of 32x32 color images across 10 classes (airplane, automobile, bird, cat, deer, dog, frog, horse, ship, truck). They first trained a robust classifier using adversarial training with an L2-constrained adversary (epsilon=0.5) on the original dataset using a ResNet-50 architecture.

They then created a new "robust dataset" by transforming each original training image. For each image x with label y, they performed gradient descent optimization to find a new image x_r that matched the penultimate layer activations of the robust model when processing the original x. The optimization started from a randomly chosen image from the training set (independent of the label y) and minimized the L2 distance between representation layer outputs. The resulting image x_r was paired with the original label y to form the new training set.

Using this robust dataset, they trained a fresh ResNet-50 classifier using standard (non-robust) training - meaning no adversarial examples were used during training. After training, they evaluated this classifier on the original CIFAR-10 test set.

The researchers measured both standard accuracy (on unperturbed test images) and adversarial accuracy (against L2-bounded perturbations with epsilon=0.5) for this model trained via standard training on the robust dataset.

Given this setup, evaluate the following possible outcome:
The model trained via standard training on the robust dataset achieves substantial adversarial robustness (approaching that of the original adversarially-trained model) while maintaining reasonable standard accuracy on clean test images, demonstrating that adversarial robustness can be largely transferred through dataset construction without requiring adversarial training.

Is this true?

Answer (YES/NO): NO